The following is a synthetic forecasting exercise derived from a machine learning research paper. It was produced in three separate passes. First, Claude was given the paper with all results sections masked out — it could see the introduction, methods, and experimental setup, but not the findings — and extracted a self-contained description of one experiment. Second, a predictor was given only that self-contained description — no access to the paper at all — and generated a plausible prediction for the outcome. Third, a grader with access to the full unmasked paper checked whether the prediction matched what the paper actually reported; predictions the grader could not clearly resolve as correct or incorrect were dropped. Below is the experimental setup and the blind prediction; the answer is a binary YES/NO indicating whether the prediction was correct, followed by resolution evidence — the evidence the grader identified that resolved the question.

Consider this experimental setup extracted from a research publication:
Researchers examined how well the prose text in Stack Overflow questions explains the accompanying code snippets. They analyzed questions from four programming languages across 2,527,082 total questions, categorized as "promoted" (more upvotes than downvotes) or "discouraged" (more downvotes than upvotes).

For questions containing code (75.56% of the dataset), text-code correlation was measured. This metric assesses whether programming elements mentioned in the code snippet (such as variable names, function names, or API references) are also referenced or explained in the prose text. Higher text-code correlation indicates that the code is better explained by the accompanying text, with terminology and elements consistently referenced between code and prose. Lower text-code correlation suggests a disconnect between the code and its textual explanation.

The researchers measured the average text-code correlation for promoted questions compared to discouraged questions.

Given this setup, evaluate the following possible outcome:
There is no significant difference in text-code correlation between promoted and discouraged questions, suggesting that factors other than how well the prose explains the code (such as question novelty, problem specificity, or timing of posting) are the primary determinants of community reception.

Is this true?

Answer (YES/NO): NO